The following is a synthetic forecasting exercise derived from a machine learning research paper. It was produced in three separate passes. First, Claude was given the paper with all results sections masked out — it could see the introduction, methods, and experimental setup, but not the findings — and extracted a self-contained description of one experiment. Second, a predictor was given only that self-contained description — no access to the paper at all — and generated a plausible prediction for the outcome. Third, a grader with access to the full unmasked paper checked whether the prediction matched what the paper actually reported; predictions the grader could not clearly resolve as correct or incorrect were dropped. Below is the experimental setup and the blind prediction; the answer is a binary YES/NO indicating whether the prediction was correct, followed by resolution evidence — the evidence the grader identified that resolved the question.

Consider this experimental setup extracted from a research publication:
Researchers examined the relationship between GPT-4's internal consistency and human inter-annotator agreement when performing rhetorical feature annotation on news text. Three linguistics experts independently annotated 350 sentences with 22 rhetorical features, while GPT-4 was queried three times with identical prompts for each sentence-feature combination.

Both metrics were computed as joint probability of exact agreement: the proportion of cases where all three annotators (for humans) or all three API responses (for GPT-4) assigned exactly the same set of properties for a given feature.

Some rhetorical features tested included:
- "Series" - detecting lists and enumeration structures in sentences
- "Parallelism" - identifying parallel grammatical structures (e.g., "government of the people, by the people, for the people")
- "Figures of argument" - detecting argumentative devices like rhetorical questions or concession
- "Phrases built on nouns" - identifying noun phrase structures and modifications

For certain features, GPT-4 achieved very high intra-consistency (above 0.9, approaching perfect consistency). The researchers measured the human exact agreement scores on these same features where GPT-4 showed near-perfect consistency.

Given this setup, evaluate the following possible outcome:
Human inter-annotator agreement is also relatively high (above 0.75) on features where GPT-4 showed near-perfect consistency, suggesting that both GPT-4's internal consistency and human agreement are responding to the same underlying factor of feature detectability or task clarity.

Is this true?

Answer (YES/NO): NO